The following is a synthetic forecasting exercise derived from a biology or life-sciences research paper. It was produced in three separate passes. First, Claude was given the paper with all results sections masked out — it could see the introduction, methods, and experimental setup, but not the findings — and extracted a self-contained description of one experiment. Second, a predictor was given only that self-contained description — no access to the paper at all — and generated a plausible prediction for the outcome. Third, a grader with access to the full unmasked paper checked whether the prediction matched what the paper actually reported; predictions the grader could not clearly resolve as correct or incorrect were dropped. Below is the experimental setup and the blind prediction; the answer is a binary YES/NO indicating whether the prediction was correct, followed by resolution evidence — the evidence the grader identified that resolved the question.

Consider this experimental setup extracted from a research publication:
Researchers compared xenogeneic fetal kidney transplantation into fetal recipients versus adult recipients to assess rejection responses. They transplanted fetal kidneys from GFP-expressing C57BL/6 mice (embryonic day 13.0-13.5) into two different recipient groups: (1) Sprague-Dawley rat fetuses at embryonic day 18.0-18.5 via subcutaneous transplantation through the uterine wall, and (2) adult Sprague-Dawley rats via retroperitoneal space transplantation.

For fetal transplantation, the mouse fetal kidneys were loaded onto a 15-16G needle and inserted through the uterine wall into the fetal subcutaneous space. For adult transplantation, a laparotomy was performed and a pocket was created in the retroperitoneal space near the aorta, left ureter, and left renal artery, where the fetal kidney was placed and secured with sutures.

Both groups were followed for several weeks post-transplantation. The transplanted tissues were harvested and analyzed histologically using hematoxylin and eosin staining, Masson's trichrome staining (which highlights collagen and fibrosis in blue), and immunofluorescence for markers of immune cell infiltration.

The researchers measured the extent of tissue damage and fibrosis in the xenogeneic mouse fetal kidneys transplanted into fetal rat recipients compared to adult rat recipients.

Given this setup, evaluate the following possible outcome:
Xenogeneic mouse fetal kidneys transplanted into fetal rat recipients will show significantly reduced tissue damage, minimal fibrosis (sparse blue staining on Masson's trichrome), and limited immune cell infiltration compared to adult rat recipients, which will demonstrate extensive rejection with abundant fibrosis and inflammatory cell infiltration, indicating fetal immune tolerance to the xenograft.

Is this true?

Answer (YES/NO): NO